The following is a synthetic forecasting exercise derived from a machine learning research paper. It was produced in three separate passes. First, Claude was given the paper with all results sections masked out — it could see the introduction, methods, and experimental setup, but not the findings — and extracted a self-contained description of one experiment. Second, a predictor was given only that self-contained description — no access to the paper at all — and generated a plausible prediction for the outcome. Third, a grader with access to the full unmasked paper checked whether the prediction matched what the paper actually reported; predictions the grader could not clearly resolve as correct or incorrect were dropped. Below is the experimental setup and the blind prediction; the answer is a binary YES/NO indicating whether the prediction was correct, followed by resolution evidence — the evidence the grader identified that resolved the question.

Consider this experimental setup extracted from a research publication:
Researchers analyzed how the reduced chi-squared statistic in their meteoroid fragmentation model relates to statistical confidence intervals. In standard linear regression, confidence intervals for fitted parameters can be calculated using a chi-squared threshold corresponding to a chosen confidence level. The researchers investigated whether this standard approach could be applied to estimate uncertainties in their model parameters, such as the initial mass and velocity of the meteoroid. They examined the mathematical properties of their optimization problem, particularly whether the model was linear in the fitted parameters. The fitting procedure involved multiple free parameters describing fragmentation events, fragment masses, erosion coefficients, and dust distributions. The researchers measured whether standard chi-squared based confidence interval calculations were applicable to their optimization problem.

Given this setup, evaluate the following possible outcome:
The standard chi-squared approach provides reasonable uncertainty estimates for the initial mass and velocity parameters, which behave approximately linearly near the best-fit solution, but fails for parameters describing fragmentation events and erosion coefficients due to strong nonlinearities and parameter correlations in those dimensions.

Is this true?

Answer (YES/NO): NO